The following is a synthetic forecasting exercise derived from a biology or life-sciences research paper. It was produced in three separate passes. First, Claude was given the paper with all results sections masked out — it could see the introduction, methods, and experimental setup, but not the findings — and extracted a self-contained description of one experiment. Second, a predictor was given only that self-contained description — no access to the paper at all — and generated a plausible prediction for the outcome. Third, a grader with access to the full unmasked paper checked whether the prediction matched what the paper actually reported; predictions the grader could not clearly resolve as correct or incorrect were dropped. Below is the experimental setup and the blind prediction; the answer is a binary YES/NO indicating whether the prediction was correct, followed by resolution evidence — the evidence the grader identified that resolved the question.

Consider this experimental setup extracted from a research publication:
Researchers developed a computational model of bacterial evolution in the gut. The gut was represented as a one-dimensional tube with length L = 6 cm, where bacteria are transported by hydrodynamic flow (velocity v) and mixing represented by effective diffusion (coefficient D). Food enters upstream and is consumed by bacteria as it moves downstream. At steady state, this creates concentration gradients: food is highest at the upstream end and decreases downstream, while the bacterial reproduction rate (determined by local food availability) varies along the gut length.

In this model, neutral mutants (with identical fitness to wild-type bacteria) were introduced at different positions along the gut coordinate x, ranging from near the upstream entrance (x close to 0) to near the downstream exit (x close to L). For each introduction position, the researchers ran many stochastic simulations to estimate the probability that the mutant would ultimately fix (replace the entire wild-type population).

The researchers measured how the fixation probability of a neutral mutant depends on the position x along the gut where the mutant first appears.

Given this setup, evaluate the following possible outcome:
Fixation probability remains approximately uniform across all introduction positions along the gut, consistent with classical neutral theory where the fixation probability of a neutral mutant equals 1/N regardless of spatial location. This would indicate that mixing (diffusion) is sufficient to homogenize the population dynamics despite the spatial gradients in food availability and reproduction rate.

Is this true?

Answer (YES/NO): NO